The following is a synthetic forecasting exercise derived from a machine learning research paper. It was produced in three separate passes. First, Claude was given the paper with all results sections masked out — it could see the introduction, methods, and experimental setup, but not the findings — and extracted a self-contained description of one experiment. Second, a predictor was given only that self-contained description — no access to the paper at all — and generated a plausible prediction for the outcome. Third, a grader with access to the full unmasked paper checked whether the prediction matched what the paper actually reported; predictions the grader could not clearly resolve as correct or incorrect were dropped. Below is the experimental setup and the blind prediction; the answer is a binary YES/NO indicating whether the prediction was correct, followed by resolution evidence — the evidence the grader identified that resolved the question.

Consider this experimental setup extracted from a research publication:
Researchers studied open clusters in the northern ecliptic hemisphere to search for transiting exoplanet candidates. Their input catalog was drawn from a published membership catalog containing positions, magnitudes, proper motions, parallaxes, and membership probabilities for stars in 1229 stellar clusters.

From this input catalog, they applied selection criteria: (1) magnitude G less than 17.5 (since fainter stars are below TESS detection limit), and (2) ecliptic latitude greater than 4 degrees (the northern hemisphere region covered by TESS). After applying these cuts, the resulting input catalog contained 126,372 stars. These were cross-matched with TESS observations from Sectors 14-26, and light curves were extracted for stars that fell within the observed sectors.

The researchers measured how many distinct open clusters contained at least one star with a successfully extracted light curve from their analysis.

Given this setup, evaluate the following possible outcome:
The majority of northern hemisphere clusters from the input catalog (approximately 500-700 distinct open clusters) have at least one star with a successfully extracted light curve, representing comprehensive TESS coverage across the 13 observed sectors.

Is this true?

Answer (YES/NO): NO